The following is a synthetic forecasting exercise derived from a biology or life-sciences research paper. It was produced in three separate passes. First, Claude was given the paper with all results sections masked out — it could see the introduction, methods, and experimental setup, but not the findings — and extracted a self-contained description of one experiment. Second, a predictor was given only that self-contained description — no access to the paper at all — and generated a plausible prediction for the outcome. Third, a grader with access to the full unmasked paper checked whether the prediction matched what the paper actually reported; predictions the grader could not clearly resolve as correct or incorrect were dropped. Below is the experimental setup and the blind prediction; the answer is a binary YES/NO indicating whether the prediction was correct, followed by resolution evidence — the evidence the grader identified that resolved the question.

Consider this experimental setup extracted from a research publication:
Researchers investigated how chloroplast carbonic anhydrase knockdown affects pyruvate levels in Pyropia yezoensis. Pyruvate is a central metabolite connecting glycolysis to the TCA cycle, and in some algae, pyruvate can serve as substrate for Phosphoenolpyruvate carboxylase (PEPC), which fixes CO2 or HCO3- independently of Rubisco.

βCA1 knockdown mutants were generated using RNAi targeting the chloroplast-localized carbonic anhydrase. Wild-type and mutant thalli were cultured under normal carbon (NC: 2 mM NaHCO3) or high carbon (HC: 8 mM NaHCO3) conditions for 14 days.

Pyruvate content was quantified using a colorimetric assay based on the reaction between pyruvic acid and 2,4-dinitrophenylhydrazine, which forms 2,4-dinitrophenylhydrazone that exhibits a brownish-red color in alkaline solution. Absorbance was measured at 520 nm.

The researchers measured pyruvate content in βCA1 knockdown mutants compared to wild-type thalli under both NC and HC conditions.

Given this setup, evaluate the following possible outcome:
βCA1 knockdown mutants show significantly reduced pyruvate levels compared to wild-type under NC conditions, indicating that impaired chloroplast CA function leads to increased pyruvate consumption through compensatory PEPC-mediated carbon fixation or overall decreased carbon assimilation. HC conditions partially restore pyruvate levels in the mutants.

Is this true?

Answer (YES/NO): NO